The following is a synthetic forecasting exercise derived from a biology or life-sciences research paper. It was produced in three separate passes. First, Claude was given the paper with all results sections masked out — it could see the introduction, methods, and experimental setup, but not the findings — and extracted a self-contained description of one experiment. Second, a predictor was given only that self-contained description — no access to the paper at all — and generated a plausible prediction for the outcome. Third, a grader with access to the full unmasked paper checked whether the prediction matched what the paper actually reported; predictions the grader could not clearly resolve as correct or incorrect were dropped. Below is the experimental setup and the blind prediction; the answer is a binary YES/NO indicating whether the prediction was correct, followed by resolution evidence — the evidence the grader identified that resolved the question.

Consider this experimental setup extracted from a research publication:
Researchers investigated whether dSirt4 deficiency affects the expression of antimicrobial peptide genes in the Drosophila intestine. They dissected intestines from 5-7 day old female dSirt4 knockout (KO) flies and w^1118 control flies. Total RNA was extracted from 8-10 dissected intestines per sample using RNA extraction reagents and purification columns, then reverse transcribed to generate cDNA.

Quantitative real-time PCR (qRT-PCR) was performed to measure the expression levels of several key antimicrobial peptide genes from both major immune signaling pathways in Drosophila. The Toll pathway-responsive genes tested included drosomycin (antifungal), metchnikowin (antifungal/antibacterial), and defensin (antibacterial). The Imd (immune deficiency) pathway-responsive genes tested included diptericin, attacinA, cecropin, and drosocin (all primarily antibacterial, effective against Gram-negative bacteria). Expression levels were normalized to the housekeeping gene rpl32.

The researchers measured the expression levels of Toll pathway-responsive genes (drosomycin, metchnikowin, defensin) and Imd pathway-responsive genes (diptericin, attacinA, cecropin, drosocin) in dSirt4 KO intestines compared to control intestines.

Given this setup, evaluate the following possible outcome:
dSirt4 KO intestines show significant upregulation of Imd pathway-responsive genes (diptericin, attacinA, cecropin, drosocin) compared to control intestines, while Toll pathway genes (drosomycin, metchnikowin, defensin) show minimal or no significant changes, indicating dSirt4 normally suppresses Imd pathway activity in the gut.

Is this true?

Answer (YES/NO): NO